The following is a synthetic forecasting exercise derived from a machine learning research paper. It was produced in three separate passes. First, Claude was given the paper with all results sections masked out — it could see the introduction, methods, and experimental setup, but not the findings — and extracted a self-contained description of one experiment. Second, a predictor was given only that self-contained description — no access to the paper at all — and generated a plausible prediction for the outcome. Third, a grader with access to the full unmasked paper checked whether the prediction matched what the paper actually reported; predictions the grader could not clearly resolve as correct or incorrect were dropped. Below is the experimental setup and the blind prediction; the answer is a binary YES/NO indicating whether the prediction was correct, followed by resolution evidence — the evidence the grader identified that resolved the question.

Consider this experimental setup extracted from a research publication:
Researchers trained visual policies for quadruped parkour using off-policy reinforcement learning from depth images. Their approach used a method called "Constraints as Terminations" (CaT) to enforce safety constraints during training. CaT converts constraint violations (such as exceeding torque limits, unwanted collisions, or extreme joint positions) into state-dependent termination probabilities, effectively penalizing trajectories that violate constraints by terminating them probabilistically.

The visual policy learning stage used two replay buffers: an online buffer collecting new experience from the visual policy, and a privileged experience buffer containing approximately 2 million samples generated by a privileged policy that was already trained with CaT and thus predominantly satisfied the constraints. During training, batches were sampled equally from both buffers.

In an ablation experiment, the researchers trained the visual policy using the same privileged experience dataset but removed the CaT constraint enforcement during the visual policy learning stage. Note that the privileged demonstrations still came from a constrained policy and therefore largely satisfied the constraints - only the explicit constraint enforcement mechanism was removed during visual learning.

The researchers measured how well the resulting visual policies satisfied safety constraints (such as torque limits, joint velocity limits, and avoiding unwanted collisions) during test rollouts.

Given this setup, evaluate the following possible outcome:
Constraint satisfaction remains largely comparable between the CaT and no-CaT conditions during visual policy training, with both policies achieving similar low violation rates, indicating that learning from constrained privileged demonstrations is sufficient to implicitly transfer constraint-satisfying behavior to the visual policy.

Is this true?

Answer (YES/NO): NO